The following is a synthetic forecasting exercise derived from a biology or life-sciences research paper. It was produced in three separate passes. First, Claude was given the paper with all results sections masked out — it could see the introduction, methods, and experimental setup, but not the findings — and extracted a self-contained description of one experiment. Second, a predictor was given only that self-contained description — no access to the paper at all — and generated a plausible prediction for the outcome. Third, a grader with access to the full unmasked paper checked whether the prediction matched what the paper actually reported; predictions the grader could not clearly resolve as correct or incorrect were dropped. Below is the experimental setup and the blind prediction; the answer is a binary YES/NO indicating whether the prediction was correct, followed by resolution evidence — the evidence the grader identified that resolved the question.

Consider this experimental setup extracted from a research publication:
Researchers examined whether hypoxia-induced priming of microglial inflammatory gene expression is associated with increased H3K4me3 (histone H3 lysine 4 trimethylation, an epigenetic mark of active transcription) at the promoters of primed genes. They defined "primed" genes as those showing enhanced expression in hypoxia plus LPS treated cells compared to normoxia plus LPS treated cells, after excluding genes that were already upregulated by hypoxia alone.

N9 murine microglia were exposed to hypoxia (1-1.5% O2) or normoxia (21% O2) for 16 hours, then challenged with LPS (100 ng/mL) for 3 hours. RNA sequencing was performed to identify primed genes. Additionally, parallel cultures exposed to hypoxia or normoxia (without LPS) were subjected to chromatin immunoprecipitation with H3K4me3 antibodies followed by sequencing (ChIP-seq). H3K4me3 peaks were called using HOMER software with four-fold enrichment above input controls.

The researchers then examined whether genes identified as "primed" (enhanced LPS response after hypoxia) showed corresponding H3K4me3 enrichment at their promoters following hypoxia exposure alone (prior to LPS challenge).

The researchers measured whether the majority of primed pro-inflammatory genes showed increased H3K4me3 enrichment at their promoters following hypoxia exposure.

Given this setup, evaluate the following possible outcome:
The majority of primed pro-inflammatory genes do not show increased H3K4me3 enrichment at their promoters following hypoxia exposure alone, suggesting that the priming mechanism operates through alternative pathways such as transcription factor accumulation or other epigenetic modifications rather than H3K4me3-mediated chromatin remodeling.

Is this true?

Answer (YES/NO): YES